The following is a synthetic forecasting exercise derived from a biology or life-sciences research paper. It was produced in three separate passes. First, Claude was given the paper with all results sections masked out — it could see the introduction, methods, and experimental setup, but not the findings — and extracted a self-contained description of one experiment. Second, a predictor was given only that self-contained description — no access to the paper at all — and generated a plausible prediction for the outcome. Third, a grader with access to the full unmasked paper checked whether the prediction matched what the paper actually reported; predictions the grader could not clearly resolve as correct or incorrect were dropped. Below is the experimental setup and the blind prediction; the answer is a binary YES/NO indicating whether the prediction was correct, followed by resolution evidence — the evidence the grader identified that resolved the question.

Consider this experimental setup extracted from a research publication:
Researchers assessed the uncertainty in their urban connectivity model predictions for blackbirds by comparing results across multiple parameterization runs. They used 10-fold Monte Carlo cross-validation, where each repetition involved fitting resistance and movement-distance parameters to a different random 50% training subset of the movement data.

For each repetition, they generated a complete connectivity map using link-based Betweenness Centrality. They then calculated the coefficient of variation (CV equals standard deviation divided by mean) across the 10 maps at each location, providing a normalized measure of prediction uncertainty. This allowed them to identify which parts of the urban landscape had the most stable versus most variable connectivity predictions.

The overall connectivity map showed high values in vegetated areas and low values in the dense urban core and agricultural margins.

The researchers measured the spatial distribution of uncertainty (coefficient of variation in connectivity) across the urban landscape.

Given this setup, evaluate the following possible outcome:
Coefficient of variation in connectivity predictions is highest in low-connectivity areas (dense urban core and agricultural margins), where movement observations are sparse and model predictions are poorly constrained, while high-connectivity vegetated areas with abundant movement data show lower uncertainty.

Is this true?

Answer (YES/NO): NO